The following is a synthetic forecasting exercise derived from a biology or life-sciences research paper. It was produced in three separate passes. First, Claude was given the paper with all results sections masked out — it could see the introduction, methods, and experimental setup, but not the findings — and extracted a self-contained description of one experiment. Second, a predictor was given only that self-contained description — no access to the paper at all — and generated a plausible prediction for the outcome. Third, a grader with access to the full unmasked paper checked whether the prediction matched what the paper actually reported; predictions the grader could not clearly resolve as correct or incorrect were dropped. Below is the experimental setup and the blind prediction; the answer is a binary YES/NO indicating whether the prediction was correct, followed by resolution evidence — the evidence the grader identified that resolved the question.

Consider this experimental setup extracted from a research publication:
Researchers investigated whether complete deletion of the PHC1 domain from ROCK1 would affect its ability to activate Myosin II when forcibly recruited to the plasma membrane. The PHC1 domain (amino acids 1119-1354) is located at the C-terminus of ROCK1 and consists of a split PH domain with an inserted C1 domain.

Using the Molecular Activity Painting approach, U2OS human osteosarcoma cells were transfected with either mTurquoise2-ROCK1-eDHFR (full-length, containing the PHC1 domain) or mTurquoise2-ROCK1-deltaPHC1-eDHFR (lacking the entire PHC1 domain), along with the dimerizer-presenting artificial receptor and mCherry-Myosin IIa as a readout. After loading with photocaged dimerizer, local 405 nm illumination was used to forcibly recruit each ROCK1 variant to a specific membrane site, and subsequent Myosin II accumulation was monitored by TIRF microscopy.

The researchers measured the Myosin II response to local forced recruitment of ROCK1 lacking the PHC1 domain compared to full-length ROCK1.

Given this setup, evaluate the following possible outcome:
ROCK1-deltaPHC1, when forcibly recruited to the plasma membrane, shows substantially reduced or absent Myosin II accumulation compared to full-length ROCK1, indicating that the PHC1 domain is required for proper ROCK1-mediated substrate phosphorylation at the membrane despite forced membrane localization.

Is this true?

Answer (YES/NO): YES